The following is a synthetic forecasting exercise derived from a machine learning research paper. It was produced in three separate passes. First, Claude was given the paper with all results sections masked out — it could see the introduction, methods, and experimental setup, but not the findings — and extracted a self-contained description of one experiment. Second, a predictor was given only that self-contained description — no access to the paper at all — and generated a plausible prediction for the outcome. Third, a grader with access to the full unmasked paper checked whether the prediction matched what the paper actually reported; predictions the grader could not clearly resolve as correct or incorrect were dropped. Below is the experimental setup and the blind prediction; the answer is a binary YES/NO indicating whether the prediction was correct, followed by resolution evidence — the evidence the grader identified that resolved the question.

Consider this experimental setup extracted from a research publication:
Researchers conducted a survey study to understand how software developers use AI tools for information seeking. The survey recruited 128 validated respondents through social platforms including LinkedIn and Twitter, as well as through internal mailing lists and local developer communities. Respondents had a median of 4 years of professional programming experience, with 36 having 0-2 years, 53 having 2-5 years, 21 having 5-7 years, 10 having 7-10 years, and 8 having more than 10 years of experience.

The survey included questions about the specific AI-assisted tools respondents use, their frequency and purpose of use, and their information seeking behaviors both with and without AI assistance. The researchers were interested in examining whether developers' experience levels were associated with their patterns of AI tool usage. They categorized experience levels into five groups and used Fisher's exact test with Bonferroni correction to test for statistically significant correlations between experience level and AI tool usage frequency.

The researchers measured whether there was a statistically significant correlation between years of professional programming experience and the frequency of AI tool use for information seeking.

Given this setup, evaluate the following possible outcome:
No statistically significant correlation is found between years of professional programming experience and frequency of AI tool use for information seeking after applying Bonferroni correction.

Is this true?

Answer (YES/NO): YES